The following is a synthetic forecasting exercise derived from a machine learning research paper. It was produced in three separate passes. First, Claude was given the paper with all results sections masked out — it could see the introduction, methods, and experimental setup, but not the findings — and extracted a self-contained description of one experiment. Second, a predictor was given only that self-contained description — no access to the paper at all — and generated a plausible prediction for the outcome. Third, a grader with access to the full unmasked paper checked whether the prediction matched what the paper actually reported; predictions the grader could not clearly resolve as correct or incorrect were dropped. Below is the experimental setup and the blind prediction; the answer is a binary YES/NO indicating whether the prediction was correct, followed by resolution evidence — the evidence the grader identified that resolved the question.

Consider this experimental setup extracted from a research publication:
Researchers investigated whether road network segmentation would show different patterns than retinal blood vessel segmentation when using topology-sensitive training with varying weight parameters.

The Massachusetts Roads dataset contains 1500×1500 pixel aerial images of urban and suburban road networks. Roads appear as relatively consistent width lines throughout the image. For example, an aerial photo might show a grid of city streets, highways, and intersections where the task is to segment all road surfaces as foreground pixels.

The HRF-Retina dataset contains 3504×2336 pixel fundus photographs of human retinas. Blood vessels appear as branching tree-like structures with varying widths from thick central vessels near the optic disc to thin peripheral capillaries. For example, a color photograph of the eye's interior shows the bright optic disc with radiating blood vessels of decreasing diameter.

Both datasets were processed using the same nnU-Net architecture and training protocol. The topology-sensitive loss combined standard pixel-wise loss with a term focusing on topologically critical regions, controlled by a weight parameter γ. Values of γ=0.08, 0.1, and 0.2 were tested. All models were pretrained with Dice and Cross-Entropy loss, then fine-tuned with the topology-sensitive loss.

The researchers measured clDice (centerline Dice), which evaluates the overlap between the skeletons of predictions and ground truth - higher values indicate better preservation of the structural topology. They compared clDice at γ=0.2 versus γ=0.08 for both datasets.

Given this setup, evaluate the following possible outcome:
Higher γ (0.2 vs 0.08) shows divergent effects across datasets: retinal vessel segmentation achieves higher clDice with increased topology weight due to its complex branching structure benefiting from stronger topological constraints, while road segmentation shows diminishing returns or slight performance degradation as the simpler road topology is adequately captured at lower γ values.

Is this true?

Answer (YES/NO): YES